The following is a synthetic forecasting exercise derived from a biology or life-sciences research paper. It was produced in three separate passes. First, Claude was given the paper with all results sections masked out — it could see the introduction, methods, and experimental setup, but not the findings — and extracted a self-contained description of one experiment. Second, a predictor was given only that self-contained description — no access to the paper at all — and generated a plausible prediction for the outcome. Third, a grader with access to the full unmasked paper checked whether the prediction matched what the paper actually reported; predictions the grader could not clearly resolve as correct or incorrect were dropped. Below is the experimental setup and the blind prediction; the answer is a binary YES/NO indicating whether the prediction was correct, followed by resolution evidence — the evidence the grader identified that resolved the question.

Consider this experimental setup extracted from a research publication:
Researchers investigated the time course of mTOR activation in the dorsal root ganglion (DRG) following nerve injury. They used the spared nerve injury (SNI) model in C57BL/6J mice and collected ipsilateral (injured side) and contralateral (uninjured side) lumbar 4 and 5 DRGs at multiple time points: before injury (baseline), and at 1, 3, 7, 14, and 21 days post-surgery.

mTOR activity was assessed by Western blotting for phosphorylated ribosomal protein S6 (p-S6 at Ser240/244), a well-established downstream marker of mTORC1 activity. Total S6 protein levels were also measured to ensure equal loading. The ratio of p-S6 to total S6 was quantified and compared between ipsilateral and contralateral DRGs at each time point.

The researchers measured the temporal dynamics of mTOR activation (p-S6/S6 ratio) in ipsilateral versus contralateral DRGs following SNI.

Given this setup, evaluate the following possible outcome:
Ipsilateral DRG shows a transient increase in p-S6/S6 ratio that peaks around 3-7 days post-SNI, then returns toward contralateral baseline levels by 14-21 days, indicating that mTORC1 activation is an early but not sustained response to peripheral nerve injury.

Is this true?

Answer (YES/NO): YES